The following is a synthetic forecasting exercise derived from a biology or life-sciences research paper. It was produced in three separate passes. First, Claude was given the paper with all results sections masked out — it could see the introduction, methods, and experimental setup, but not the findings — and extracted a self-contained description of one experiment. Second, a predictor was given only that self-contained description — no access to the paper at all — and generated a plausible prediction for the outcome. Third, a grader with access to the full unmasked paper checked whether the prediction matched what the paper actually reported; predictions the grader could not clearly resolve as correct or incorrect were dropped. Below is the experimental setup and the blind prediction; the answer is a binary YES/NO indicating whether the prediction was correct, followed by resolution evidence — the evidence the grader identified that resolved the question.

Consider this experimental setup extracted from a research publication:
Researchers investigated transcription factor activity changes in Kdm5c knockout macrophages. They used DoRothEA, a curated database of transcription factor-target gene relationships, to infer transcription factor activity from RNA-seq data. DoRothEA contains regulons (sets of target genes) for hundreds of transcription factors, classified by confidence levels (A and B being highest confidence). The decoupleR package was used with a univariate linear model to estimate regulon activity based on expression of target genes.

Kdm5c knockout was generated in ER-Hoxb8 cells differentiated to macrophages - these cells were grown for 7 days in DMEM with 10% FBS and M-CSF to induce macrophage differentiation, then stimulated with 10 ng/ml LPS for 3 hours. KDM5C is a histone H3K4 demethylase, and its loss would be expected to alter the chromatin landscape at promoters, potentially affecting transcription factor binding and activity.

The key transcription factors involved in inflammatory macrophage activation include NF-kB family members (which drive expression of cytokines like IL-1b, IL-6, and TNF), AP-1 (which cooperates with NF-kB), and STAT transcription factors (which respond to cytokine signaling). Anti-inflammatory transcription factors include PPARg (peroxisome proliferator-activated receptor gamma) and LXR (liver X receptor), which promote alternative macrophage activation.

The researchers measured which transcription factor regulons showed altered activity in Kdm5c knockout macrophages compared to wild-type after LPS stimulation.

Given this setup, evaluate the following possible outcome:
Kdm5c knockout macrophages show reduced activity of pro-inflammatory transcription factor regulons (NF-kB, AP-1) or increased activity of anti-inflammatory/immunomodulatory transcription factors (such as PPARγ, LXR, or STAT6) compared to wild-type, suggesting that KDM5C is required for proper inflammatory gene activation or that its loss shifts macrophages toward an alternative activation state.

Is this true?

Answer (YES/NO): NO